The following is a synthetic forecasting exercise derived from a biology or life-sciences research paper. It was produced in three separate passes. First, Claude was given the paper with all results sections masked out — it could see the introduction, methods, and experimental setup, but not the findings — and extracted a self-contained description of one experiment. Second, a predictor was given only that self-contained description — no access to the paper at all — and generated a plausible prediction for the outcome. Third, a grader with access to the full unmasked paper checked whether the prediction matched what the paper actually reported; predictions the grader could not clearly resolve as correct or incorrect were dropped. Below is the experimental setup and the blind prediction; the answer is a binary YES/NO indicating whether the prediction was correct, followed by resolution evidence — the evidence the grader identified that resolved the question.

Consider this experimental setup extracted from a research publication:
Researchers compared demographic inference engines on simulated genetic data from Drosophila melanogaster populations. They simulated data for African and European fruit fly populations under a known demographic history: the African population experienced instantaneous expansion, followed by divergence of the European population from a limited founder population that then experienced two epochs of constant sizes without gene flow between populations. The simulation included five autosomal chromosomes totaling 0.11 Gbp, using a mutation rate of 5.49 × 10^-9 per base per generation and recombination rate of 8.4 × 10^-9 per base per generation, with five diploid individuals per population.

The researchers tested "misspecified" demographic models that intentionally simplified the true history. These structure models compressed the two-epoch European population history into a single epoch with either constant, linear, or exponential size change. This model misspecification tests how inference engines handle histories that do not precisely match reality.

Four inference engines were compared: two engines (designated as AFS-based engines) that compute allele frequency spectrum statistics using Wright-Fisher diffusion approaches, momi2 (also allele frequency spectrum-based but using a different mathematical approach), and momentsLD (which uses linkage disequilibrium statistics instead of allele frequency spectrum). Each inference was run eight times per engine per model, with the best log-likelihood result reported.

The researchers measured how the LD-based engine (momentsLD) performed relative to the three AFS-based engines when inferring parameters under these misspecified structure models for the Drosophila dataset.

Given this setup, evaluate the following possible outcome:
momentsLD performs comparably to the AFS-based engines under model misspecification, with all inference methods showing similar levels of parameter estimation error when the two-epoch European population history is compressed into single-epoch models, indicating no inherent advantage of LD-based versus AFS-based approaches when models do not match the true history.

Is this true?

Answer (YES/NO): NO